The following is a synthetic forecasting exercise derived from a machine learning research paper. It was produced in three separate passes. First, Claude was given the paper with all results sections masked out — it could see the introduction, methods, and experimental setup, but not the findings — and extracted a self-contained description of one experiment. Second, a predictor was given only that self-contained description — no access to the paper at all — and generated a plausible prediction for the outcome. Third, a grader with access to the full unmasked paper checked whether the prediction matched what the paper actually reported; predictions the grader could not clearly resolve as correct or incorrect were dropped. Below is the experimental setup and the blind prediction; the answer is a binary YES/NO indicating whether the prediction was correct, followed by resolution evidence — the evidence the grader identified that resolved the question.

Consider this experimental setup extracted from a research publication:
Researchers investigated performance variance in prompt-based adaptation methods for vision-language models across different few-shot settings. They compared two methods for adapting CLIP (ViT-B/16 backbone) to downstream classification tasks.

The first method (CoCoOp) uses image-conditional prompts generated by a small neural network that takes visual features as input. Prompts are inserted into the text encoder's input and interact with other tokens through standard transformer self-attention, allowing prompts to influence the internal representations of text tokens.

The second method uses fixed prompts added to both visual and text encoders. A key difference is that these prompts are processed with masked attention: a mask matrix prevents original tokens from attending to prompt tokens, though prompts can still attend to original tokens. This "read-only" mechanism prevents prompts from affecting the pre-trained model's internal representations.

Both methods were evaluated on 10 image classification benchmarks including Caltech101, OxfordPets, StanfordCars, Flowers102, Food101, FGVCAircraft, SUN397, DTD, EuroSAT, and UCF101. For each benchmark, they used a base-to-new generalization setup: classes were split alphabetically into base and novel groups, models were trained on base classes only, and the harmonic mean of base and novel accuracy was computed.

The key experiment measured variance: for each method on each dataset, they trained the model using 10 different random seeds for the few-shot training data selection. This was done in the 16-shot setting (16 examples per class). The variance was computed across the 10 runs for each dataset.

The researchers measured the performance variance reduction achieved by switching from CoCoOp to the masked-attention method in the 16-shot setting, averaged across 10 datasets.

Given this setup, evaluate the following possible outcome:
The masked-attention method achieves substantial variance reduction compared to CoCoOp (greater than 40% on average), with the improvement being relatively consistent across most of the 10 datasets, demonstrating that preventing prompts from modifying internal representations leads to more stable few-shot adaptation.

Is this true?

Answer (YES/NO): YES